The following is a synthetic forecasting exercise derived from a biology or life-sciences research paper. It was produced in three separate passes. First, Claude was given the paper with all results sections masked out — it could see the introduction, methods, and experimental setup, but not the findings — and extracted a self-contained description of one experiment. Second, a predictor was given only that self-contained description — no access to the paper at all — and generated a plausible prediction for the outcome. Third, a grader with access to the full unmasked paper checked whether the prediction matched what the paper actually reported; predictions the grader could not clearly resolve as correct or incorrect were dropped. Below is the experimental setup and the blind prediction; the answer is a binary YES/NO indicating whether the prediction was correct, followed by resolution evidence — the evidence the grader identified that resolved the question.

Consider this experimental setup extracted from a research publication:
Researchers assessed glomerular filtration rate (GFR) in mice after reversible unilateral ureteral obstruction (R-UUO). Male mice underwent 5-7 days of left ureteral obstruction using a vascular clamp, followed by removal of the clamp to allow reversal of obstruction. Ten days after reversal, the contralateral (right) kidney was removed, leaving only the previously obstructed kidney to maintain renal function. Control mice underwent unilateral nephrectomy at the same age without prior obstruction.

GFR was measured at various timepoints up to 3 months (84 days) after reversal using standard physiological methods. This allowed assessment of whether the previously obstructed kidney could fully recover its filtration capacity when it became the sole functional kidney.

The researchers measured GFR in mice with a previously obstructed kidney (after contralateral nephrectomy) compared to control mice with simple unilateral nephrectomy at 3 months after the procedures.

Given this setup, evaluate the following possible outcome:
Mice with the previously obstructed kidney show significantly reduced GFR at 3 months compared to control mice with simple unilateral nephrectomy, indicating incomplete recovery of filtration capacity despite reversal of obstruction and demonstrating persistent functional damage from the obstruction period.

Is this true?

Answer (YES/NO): YES